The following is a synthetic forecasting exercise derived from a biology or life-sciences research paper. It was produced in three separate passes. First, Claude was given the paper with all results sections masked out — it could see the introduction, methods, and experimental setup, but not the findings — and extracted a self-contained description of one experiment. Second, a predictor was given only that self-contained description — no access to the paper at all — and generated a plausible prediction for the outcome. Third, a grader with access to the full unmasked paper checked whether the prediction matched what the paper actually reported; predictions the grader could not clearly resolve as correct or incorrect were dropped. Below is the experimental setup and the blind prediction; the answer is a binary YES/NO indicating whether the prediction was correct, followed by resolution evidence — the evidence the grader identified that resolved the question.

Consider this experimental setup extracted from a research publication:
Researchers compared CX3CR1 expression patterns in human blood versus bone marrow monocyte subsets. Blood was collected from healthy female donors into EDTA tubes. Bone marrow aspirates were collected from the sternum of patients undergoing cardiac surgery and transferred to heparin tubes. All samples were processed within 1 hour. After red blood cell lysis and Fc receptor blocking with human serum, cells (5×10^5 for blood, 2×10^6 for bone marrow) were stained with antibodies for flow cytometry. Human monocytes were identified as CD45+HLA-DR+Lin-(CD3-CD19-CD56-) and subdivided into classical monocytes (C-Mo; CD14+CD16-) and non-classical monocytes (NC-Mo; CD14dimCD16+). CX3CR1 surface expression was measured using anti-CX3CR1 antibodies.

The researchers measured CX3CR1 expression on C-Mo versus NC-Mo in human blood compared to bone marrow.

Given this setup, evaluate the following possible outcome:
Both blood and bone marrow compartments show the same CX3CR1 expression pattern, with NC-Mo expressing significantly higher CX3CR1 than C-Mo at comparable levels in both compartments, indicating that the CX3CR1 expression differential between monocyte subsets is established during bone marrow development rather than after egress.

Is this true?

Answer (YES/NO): YES